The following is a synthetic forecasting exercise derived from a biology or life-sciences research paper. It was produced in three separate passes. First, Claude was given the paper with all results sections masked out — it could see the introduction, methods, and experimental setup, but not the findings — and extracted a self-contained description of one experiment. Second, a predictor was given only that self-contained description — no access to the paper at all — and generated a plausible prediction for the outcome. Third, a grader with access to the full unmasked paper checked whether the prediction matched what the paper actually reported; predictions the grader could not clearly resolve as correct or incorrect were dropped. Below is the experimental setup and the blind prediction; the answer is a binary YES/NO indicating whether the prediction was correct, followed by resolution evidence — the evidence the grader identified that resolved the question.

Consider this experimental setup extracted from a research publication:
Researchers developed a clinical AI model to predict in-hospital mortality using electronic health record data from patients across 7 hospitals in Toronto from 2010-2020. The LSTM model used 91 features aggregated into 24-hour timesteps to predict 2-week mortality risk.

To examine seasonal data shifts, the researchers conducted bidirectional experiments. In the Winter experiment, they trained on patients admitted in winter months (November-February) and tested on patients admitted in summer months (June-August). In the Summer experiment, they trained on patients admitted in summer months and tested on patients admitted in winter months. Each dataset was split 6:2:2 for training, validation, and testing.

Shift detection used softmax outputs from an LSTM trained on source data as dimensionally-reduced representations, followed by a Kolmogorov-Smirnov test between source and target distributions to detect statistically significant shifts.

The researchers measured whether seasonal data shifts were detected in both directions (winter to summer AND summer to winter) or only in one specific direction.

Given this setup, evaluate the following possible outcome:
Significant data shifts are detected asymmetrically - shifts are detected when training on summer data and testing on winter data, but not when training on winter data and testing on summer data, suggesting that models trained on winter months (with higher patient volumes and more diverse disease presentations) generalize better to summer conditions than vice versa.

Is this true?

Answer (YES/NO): NO